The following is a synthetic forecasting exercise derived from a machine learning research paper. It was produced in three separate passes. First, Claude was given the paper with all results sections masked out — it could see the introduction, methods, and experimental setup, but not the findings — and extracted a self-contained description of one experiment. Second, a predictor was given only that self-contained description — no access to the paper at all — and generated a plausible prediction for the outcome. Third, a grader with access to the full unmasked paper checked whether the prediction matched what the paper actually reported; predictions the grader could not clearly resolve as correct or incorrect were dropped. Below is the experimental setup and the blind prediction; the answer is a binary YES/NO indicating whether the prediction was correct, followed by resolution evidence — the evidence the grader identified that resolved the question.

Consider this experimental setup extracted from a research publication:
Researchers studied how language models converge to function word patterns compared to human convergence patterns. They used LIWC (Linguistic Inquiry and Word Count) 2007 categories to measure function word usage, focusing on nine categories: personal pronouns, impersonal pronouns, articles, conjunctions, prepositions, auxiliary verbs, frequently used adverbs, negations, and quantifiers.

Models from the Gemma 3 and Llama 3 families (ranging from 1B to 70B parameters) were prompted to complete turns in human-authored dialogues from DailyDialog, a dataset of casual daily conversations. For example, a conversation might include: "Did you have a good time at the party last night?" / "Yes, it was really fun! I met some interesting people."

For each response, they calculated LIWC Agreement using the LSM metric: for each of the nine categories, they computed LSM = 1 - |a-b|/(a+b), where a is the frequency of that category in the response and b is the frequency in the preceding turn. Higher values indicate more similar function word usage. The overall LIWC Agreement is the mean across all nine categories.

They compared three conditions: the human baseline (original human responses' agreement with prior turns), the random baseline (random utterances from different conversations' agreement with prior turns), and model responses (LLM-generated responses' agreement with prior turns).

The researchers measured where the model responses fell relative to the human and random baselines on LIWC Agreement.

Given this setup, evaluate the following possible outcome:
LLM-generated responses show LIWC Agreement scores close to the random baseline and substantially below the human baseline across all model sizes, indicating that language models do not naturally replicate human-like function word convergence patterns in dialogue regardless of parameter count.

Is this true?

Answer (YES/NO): NO